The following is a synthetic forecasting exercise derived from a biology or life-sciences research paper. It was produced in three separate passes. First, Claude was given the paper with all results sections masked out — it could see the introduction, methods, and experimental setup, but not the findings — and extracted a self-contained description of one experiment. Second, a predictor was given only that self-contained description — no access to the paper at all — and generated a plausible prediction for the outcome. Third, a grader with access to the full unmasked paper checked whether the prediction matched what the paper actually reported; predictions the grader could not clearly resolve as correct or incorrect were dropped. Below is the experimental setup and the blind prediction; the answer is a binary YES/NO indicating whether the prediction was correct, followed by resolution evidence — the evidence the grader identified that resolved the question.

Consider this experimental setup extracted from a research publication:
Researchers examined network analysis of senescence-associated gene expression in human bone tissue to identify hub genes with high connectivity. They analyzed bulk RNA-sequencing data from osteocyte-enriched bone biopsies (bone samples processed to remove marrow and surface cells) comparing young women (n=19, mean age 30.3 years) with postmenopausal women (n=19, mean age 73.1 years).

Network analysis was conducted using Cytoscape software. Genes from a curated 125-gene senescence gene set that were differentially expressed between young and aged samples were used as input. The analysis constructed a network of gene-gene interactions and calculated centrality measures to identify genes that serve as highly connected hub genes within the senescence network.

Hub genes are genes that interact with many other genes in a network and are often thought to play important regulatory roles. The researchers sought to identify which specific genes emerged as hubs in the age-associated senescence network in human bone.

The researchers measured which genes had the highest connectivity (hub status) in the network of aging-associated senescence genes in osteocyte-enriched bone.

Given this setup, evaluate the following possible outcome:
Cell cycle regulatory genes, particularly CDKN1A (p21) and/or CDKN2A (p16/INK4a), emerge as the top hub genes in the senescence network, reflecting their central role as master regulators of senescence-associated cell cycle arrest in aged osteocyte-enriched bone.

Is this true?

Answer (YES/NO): NO